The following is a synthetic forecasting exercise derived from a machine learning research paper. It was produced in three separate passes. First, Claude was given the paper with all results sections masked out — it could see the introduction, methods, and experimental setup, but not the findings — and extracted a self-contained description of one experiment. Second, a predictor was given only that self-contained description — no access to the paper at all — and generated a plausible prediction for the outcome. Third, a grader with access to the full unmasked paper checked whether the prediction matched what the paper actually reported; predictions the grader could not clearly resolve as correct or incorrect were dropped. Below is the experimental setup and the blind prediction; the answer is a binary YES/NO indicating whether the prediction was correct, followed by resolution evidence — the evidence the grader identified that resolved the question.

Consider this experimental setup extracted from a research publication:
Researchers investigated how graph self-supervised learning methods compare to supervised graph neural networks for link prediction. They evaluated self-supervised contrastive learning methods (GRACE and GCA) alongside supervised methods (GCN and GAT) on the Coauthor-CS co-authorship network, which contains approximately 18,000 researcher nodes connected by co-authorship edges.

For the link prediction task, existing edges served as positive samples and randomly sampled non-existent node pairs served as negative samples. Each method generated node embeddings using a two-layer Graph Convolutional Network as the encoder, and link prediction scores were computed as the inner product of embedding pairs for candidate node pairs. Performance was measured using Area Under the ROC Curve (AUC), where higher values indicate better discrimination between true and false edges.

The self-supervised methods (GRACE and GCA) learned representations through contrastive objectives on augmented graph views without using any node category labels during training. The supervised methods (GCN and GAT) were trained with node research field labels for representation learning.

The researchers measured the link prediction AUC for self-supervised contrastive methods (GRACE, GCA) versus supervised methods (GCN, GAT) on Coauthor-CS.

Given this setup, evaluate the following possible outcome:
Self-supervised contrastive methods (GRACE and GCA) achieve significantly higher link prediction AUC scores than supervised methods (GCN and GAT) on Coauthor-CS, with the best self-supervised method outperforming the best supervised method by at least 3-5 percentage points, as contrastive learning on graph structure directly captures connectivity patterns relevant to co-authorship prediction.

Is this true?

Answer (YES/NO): NO